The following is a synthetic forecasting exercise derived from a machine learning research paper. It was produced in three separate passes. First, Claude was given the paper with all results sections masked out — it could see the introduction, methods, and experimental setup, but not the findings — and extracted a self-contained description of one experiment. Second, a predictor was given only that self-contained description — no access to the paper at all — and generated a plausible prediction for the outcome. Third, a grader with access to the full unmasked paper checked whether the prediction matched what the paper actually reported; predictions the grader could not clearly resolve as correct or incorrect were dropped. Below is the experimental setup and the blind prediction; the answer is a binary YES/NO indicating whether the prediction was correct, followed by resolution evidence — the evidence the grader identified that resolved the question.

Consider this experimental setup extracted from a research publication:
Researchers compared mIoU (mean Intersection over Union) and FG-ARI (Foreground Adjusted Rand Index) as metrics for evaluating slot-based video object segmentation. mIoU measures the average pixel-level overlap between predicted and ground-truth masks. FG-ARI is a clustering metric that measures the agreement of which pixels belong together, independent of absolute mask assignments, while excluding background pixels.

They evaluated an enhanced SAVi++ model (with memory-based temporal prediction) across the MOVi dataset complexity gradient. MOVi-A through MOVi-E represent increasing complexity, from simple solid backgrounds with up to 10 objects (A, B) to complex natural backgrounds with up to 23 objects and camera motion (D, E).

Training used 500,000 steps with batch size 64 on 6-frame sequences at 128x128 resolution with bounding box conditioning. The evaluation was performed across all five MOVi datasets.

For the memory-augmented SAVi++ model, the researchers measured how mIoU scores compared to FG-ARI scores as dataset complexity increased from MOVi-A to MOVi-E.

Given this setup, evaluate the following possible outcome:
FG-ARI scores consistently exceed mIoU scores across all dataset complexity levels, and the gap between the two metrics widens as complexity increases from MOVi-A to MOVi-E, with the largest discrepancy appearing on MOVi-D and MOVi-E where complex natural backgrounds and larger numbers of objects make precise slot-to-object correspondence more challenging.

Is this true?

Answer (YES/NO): YES